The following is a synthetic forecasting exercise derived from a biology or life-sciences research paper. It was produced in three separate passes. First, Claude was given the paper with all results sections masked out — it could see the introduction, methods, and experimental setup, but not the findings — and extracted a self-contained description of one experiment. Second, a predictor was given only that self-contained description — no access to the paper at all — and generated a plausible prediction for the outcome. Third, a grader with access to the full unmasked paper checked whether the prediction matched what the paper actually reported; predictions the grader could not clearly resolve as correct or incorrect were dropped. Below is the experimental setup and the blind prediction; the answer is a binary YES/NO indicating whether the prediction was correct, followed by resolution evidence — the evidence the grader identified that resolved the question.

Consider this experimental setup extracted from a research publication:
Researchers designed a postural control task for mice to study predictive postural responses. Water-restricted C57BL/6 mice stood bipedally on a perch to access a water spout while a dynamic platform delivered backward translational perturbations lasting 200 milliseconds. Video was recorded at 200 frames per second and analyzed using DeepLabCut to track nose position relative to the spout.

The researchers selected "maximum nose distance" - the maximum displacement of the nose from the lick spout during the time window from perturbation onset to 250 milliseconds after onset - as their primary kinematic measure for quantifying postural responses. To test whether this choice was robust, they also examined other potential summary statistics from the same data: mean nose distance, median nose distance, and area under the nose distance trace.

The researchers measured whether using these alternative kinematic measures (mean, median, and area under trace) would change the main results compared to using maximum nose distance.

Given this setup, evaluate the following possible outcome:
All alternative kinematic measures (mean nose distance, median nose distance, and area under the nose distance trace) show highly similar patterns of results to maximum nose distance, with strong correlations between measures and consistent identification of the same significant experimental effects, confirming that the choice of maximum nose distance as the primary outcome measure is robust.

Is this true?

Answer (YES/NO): NO